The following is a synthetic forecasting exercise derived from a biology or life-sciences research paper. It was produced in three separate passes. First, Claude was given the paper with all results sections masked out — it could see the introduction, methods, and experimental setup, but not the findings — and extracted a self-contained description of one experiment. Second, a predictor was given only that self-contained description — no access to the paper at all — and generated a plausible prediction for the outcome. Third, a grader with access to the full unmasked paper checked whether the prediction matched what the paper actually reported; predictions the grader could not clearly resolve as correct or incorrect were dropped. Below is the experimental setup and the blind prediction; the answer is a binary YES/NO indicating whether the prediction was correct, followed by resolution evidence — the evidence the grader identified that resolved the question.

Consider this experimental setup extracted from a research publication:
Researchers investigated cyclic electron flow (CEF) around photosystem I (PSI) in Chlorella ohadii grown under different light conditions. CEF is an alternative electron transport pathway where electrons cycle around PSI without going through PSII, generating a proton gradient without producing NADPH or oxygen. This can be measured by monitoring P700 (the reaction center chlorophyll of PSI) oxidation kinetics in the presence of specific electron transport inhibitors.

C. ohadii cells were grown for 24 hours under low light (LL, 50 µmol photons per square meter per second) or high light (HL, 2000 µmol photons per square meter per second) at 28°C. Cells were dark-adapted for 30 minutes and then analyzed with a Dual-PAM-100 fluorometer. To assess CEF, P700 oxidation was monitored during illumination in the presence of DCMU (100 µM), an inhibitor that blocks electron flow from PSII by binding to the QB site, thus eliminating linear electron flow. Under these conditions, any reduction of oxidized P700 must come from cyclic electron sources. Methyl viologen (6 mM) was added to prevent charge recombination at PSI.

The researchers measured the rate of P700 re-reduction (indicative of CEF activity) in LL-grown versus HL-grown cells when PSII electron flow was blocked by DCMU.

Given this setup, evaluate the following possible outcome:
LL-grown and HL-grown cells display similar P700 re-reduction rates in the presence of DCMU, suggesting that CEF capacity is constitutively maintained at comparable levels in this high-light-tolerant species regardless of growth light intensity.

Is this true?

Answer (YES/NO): NO